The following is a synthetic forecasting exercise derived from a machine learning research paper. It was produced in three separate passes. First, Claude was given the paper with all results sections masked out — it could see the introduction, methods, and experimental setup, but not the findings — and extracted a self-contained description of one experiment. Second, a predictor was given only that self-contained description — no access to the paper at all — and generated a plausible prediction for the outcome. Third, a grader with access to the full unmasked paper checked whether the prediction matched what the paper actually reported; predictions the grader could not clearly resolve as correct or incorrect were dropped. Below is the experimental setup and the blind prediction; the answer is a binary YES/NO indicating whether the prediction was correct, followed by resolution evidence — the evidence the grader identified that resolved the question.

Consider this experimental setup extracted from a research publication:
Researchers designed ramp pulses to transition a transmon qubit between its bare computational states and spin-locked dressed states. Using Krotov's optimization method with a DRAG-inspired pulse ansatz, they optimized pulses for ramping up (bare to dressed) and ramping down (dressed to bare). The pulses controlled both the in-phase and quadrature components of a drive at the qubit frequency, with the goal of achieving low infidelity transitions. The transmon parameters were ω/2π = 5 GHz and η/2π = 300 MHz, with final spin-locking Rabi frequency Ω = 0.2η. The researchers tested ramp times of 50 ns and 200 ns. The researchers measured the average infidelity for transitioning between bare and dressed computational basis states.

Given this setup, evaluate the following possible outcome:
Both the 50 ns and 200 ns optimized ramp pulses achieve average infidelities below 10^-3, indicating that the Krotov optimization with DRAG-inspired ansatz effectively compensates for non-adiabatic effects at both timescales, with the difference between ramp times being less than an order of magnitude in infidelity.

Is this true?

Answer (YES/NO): YES